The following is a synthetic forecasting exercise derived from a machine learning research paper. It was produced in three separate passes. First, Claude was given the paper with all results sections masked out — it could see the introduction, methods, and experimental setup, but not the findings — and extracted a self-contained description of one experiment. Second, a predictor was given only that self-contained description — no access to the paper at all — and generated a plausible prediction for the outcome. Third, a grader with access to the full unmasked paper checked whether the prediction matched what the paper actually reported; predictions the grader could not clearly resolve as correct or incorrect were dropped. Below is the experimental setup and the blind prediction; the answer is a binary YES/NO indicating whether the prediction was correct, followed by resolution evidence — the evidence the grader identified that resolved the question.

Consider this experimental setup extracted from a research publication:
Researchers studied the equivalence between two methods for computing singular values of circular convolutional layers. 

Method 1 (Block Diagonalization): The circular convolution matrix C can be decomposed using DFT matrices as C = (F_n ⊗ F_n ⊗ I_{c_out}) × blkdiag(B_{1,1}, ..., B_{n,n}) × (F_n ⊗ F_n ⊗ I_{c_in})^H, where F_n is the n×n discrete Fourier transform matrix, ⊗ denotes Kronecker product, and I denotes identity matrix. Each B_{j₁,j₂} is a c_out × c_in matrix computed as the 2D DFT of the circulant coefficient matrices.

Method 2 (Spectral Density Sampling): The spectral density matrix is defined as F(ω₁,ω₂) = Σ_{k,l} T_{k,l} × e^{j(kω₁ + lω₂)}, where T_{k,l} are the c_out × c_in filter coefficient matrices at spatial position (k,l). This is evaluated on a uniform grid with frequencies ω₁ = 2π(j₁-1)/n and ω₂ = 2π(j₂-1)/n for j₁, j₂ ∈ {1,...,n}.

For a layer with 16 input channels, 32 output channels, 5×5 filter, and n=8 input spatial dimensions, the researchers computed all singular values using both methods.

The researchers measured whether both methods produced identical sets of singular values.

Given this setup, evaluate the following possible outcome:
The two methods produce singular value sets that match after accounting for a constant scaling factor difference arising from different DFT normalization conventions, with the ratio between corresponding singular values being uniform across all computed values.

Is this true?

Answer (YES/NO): NO